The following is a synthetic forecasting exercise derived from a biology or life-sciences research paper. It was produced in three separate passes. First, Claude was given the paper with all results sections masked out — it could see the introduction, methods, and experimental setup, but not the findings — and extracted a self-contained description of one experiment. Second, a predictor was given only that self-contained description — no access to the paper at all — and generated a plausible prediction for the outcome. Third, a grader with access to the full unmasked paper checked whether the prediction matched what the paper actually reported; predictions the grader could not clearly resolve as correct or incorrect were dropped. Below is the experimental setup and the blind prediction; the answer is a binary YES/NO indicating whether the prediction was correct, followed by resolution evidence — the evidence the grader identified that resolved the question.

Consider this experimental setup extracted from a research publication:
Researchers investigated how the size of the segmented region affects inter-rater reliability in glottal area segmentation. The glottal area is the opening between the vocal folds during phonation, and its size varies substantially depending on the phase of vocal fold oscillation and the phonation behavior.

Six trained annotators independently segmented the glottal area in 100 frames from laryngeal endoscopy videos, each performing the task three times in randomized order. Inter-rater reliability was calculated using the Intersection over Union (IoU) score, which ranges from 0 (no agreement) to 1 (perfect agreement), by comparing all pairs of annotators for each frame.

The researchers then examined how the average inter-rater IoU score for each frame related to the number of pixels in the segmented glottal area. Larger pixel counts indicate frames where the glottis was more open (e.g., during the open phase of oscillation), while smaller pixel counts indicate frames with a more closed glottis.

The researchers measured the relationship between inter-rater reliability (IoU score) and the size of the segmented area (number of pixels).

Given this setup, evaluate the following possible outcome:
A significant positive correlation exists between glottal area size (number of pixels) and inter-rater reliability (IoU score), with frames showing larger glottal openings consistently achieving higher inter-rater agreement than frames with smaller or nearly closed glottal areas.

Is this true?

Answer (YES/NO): YES